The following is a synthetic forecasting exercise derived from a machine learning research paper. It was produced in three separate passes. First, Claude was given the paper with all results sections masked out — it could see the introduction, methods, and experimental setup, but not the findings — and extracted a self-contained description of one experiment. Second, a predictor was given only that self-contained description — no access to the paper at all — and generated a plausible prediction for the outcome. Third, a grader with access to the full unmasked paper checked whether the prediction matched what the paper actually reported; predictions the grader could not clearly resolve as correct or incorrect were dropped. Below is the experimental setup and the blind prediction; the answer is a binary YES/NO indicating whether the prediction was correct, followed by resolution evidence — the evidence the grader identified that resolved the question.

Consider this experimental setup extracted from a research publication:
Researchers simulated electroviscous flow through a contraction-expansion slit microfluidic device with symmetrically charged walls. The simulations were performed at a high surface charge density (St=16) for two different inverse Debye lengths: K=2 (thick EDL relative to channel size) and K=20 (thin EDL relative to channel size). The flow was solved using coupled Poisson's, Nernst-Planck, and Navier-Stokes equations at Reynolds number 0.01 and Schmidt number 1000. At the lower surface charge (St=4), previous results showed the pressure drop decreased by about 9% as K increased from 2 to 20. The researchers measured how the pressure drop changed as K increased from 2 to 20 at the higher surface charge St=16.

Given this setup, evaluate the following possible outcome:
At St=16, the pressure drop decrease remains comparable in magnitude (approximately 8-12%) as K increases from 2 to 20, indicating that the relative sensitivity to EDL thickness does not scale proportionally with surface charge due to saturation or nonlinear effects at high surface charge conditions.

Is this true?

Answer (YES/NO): NO